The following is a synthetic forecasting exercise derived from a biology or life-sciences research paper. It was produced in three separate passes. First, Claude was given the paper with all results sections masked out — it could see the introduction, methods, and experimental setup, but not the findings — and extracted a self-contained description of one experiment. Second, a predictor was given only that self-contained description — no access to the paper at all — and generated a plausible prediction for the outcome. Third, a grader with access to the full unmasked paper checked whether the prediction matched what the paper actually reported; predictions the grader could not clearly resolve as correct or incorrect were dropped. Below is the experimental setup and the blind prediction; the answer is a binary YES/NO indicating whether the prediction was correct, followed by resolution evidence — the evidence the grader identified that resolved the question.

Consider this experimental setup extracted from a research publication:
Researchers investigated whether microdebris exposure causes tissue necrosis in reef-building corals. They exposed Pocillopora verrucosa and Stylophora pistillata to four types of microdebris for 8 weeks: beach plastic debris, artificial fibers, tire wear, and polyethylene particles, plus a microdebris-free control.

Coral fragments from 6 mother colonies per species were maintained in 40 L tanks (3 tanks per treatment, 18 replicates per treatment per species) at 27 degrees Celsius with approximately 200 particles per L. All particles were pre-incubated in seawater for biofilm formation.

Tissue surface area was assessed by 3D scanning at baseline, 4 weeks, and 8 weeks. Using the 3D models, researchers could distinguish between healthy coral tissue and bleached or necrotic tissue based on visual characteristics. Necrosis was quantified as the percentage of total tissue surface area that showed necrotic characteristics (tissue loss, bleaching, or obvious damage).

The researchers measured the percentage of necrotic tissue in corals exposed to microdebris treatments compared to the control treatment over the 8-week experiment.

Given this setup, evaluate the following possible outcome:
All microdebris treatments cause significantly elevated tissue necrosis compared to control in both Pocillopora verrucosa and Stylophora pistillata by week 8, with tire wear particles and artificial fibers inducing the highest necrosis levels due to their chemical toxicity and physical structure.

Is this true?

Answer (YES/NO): NO